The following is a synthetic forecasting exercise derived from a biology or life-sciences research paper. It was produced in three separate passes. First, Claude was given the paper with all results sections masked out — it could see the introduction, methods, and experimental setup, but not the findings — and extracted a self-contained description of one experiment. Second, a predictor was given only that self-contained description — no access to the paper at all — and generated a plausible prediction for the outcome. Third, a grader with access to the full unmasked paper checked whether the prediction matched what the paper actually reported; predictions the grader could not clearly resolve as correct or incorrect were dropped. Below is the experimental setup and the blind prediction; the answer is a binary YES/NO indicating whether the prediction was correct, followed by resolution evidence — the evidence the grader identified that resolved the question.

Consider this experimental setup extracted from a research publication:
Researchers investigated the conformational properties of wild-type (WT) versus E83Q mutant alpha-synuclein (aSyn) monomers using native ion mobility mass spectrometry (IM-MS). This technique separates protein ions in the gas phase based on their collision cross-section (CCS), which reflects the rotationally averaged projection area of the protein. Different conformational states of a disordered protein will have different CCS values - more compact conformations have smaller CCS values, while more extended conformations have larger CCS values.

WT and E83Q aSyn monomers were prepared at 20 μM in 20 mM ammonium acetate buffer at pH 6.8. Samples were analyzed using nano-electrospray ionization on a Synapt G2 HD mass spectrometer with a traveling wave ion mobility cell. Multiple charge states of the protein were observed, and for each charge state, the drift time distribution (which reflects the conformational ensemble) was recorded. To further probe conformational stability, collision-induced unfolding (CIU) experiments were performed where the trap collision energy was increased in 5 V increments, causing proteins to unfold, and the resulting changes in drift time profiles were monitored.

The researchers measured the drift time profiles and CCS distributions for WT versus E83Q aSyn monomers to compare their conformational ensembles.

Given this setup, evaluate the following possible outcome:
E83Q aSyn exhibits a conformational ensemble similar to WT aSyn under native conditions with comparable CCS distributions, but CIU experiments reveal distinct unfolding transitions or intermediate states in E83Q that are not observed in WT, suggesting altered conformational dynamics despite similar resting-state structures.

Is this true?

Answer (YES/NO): NO